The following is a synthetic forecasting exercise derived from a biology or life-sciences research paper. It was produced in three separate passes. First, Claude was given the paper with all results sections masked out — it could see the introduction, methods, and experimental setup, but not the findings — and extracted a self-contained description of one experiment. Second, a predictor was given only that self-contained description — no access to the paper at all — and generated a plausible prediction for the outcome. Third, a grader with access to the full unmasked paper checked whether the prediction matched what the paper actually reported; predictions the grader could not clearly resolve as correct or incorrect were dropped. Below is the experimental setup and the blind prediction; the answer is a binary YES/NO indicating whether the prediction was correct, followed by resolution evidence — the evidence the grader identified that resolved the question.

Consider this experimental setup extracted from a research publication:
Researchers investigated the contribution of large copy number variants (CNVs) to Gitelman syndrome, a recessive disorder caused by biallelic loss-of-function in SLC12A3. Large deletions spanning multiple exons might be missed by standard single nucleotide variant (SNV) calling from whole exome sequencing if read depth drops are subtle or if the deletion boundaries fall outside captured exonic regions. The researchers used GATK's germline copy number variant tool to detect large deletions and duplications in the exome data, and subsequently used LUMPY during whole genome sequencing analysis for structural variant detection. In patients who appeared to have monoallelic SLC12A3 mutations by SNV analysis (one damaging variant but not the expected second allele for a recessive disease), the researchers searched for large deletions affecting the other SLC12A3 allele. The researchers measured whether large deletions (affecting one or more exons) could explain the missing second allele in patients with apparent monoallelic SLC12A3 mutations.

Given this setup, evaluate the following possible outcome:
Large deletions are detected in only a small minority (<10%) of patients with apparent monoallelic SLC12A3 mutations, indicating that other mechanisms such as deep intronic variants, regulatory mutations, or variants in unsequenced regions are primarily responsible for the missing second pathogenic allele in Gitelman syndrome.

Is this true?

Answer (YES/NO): NO